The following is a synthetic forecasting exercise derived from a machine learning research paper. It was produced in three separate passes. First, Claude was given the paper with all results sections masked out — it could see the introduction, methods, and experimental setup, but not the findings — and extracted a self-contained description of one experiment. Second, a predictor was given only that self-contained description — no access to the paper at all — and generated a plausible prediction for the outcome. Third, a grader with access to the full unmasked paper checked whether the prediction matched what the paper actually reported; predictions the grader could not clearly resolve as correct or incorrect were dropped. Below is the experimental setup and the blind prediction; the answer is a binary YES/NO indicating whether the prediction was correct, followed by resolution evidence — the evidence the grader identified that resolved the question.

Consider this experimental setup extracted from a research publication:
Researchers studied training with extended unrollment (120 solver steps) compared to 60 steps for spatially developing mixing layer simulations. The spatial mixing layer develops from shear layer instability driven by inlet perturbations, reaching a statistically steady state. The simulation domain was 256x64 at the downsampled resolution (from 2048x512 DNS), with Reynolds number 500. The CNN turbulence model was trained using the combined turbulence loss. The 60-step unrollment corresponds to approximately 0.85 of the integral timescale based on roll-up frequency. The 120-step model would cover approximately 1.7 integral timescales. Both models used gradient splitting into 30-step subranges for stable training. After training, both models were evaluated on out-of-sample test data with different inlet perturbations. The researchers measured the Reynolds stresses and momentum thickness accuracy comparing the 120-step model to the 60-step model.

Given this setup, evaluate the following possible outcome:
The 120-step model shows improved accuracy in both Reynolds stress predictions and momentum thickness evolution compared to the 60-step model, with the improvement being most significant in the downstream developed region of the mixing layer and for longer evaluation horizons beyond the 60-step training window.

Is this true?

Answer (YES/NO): NO